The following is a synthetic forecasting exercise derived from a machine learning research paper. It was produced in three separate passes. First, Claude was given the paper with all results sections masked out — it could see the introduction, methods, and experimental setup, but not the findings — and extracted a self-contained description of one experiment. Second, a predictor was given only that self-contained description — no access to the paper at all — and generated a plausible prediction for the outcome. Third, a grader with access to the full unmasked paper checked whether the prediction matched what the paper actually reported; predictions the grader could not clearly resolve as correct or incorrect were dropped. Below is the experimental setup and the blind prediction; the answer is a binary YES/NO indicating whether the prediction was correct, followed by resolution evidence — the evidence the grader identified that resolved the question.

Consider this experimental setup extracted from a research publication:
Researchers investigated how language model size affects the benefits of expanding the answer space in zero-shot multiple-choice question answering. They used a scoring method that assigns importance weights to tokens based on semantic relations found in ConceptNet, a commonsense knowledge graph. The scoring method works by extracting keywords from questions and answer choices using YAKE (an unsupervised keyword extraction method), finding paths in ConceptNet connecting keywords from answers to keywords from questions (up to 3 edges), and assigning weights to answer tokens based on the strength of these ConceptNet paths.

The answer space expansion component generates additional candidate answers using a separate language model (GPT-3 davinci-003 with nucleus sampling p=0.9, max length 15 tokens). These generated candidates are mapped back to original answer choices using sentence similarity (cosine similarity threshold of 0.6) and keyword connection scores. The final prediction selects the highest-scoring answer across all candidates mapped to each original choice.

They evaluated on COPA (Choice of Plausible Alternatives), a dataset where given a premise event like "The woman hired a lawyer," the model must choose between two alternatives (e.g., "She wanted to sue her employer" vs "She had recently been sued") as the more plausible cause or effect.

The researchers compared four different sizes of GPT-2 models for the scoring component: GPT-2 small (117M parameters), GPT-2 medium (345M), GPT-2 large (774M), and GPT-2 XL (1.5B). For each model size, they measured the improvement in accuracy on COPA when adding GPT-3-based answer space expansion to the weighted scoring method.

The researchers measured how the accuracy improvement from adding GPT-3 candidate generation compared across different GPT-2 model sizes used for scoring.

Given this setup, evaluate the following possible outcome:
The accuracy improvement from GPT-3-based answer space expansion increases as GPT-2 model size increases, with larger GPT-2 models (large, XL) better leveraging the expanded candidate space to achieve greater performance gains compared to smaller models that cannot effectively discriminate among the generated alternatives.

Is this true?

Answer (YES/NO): NO